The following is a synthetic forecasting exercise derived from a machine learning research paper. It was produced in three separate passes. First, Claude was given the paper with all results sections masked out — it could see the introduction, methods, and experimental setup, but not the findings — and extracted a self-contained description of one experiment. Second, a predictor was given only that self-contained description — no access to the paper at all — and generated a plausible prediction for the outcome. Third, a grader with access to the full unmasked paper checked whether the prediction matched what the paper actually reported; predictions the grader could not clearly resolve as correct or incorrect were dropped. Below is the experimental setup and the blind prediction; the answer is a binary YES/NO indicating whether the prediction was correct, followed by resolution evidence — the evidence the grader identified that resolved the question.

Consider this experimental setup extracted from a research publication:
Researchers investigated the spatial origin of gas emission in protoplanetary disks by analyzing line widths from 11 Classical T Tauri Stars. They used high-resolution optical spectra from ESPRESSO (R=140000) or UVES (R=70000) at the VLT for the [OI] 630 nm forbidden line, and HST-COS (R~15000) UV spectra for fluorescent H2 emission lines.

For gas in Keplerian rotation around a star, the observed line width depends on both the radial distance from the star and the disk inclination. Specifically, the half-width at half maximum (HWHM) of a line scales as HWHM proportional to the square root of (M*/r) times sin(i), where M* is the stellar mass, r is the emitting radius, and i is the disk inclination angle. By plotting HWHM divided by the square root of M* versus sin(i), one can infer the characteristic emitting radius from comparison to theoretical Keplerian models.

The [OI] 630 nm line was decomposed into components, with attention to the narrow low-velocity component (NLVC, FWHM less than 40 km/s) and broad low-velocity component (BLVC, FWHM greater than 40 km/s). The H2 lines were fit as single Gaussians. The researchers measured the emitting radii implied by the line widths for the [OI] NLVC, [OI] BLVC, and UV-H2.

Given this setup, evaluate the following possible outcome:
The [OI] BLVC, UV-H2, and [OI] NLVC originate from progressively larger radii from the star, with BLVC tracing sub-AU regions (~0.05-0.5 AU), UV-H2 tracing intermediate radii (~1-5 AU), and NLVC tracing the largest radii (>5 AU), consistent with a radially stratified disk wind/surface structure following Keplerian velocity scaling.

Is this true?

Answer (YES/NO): NO